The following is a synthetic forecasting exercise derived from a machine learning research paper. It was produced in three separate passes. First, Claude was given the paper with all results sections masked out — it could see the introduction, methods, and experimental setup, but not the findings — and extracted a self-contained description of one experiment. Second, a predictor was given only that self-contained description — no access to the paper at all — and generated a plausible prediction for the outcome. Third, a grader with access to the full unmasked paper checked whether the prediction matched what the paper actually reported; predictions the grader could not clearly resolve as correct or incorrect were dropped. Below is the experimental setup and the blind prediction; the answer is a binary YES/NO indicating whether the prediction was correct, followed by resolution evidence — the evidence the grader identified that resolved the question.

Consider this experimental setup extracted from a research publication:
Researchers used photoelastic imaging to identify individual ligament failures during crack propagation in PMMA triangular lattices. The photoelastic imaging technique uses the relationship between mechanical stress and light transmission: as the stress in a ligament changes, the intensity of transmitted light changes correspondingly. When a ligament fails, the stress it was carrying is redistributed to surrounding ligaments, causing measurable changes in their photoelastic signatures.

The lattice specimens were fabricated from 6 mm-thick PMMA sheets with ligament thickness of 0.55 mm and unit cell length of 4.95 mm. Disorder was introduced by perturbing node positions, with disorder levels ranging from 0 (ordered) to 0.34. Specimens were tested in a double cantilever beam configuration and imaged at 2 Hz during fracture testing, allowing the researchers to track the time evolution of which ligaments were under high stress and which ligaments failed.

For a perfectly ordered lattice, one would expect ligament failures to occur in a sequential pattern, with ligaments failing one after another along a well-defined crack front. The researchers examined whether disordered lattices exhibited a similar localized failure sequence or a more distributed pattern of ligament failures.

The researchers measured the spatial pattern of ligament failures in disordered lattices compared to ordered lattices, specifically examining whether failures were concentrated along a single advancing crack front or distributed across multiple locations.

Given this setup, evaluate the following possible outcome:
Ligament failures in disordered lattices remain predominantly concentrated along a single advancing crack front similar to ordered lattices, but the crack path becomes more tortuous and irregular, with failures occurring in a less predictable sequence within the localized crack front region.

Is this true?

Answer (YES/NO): NO